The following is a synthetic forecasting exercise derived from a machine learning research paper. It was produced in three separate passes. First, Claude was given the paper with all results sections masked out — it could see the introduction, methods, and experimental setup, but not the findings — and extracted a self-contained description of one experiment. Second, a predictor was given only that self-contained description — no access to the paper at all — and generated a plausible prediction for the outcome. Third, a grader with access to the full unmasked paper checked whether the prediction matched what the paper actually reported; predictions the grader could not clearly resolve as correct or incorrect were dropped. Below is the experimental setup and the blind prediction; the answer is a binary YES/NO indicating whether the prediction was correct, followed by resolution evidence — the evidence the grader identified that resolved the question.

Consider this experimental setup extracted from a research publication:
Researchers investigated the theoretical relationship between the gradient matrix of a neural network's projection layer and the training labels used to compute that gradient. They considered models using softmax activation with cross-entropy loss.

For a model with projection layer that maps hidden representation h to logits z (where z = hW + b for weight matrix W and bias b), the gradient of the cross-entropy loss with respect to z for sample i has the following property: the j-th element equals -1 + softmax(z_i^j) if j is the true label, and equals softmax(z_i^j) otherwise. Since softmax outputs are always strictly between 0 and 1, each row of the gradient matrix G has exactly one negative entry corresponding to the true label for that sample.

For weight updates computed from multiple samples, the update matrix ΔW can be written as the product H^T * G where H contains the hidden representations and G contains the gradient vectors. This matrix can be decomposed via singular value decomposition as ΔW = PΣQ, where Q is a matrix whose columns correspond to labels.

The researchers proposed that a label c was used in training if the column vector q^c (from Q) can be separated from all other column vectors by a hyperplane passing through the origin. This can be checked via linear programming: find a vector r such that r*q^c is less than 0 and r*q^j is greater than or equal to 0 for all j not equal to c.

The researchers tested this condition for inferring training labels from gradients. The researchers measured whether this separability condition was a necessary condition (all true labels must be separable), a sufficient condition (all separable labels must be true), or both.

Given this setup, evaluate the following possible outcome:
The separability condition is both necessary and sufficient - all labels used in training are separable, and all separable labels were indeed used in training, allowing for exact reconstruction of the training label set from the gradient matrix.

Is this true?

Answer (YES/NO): NO